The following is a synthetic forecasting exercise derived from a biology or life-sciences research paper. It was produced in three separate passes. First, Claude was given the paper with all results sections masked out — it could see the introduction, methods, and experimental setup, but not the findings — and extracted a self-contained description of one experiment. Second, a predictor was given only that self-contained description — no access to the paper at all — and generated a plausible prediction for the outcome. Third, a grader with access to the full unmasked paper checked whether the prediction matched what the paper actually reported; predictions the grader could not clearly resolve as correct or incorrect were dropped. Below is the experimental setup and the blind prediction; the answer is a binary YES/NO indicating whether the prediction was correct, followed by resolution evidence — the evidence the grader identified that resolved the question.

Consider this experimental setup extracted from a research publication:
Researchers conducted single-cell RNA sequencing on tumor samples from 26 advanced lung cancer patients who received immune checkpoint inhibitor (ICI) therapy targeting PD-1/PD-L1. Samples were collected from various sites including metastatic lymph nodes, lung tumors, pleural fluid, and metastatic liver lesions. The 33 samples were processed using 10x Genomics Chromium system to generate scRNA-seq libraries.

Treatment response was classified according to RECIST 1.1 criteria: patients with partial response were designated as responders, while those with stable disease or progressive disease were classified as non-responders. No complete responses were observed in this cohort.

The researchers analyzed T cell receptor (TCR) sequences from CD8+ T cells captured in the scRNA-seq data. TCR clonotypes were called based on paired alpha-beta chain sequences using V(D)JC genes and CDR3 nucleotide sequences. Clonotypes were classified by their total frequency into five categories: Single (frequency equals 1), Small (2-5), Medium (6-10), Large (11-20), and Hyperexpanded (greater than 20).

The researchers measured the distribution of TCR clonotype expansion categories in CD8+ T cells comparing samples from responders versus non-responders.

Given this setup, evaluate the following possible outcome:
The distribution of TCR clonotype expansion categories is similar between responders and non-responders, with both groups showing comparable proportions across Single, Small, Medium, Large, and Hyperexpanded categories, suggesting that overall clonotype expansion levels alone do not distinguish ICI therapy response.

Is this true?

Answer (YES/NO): NO